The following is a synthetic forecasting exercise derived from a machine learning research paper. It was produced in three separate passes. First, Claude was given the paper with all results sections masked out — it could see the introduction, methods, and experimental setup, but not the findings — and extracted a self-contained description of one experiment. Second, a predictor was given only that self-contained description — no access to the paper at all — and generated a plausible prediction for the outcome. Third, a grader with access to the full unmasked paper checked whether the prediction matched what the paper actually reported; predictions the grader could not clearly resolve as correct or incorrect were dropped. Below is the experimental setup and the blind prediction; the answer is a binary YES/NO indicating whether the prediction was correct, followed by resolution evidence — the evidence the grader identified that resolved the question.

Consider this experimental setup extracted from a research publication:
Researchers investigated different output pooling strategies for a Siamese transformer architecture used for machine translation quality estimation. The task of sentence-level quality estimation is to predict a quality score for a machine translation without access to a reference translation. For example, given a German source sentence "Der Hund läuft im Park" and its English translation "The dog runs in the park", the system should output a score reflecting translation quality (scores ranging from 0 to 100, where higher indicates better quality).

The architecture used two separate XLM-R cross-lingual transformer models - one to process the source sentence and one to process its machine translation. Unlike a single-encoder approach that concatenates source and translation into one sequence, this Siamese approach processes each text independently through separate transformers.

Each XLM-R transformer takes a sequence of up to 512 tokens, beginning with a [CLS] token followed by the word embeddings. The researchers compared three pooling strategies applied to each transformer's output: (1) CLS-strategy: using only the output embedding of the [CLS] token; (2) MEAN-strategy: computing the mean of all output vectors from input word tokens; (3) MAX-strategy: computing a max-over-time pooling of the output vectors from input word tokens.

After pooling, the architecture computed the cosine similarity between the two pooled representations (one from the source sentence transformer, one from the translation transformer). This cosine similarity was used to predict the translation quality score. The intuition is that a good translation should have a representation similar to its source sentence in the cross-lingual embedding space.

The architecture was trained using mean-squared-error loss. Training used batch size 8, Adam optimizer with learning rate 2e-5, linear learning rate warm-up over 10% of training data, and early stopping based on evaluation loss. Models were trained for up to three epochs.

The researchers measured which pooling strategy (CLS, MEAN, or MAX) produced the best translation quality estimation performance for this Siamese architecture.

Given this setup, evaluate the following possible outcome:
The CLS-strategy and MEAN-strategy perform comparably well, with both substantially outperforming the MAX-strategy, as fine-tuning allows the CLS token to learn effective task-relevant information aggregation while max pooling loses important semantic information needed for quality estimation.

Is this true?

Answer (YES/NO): NO